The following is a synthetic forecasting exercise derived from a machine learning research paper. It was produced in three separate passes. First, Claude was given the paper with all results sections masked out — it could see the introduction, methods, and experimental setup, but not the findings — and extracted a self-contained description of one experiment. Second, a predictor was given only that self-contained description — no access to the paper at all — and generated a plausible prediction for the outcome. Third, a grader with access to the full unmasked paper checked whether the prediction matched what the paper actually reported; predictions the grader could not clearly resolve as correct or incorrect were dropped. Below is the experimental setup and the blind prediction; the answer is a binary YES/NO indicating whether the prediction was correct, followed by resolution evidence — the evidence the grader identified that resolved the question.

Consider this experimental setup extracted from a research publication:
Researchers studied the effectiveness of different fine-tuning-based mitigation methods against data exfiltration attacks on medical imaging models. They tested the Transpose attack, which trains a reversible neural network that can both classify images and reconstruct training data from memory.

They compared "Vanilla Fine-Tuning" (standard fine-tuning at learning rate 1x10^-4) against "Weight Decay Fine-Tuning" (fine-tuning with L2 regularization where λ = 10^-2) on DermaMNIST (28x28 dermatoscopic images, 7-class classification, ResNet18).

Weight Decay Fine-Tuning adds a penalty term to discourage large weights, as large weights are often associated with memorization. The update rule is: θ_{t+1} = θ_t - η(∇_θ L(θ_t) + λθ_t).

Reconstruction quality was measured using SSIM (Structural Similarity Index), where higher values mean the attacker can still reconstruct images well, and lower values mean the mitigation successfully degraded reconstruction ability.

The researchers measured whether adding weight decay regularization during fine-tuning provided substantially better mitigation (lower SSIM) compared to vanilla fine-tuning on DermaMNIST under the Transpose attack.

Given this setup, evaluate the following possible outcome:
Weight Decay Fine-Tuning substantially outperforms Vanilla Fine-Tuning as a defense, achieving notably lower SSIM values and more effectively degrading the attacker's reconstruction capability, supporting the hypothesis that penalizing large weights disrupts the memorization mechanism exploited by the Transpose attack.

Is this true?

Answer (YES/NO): NO